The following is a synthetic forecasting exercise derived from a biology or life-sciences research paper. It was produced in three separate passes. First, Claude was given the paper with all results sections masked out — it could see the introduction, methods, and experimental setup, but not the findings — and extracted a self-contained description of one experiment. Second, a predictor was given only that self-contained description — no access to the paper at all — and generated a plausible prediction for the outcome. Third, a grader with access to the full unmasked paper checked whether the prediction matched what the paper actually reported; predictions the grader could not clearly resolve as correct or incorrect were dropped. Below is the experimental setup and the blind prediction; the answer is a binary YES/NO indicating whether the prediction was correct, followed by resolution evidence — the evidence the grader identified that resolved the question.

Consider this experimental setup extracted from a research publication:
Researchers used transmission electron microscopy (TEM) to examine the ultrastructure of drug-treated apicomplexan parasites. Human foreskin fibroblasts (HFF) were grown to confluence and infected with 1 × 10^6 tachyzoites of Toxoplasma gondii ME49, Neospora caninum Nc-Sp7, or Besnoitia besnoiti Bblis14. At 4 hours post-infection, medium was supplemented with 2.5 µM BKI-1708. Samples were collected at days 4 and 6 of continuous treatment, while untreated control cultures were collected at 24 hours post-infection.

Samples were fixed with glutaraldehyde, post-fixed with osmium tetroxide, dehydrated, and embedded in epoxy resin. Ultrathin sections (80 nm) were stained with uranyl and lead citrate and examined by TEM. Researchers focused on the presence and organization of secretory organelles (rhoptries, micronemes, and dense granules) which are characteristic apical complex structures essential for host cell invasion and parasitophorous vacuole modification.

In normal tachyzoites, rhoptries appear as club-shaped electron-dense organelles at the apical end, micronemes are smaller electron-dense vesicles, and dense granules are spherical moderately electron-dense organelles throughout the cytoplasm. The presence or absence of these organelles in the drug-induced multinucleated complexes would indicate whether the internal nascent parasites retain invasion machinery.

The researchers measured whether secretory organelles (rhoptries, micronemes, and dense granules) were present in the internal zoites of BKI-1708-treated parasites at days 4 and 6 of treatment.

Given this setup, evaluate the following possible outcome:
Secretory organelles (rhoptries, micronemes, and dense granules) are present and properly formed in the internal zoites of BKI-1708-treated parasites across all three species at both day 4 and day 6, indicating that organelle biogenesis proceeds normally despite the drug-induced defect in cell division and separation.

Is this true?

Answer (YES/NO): NO